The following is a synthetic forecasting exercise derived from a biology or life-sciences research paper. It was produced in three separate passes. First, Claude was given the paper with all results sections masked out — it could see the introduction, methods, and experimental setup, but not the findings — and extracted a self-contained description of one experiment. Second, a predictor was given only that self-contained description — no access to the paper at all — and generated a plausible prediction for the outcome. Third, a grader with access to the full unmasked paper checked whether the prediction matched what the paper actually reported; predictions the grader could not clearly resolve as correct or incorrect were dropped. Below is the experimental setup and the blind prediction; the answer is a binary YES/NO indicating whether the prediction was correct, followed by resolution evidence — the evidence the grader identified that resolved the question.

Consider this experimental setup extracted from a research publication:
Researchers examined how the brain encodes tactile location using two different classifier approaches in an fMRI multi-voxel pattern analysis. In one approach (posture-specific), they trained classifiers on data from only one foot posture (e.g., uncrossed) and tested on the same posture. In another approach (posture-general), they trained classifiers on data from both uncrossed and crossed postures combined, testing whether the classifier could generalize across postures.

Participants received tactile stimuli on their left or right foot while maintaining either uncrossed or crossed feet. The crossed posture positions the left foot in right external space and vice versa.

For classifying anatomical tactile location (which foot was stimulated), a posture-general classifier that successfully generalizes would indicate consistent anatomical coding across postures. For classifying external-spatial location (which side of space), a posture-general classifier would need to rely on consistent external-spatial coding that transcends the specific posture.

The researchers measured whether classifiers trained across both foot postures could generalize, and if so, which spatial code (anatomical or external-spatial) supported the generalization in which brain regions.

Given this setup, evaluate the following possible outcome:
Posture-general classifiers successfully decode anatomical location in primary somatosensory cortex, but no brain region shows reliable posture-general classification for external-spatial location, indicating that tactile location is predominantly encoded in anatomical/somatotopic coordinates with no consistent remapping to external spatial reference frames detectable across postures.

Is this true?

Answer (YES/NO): NO